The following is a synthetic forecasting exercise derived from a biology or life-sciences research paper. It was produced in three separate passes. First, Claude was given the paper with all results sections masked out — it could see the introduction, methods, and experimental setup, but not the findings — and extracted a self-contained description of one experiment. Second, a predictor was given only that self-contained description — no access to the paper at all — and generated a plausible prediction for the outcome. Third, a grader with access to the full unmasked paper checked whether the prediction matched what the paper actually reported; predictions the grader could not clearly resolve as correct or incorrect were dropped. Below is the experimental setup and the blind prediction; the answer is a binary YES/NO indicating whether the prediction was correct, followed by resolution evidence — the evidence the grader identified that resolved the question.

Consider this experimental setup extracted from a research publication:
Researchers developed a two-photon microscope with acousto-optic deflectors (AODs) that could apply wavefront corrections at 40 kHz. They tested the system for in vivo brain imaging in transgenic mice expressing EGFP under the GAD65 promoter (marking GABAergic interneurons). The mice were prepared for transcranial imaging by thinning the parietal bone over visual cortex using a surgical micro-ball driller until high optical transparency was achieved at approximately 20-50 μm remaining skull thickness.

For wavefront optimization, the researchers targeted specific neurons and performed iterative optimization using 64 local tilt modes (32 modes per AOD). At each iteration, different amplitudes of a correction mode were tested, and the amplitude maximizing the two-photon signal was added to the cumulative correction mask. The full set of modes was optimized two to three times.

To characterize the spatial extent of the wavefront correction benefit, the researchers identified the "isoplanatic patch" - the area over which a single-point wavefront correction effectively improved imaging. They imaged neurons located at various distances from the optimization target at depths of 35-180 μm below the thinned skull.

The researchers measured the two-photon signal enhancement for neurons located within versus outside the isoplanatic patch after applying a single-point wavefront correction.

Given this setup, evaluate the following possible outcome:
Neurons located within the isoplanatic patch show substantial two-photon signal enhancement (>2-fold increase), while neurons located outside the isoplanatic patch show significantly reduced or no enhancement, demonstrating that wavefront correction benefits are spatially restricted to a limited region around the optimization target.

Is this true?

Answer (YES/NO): NO